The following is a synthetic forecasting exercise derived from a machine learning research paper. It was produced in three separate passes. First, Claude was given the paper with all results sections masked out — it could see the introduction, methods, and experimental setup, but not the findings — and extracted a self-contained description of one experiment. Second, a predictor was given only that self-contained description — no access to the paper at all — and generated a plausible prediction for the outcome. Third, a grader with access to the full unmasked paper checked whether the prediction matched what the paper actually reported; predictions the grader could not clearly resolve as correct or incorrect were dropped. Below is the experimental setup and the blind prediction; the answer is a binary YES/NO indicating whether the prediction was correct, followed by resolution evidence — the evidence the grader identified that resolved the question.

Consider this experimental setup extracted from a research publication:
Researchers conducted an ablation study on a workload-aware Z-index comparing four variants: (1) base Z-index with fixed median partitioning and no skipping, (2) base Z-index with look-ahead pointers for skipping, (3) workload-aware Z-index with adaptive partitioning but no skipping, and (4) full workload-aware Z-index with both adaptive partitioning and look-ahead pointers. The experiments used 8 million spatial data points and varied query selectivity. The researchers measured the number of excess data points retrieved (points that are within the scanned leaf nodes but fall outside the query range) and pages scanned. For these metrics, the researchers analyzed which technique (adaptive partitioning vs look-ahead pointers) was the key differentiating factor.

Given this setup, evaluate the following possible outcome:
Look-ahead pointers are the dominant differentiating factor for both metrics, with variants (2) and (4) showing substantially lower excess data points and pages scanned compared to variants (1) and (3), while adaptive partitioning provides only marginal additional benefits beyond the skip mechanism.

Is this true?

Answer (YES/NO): NO